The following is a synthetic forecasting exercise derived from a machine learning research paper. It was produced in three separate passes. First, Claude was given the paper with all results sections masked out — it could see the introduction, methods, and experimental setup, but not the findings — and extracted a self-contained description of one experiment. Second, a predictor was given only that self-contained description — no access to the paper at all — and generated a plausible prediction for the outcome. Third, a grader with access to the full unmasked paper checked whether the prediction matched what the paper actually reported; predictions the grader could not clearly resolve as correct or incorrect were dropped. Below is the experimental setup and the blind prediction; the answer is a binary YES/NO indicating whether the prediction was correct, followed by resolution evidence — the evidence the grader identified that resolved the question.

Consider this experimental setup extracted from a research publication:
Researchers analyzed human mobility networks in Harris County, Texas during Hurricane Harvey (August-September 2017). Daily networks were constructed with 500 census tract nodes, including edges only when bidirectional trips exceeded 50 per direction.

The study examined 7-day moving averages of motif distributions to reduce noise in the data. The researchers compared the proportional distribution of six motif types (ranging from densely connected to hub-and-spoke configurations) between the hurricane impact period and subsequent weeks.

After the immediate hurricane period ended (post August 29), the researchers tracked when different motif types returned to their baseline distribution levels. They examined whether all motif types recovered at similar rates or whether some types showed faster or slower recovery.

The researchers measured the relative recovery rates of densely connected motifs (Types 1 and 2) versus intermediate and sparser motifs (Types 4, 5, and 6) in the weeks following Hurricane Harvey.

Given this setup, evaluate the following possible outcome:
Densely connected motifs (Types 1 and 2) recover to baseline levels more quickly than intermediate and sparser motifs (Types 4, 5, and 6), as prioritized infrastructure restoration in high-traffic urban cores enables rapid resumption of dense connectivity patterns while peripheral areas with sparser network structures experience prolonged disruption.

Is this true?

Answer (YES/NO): NO